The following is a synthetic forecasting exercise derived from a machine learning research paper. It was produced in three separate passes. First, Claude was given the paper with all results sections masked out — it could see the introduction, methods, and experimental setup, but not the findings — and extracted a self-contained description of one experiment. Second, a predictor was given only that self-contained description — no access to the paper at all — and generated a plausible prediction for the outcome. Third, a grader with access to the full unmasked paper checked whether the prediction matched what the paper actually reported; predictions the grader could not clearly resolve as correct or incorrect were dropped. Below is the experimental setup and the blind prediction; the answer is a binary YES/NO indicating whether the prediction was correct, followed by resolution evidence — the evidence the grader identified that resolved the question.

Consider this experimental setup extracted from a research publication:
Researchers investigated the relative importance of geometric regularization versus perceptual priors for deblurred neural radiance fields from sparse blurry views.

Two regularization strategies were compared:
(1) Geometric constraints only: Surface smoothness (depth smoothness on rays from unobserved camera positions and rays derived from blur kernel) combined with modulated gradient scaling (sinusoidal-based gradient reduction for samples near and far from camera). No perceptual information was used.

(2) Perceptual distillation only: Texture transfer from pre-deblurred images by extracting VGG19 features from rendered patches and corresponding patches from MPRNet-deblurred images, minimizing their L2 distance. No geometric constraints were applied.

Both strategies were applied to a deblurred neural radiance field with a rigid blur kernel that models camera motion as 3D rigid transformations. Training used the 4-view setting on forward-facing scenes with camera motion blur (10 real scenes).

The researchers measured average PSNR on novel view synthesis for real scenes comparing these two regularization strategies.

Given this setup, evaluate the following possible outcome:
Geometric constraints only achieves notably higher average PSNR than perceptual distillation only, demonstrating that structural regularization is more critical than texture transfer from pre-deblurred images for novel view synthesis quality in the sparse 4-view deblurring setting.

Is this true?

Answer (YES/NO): YES